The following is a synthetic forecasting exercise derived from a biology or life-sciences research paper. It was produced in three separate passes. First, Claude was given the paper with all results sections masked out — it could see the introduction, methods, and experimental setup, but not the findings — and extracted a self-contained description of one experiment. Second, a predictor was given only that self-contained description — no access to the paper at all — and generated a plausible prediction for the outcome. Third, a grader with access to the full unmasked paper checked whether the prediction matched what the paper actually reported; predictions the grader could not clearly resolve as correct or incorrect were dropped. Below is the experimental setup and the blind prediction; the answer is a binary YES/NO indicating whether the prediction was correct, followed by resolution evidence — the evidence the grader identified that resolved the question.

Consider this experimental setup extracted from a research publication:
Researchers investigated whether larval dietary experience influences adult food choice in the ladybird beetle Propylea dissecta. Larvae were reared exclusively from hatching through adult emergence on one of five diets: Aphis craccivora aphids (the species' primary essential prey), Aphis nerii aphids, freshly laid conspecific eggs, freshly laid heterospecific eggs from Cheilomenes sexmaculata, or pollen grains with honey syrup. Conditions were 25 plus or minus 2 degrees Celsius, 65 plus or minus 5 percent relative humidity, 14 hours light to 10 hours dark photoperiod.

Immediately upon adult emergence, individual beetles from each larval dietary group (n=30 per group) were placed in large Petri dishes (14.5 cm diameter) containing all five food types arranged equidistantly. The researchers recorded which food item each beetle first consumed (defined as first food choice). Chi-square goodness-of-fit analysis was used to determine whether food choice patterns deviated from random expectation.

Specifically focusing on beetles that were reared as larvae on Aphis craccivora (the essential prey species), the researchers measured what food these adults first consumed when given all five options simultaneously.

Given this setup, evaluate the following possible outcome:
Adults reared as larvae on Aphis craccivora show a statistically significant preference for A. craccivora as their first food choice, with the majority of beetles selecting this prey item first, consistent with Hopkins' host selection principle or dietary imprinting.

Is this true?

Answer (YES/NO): NO